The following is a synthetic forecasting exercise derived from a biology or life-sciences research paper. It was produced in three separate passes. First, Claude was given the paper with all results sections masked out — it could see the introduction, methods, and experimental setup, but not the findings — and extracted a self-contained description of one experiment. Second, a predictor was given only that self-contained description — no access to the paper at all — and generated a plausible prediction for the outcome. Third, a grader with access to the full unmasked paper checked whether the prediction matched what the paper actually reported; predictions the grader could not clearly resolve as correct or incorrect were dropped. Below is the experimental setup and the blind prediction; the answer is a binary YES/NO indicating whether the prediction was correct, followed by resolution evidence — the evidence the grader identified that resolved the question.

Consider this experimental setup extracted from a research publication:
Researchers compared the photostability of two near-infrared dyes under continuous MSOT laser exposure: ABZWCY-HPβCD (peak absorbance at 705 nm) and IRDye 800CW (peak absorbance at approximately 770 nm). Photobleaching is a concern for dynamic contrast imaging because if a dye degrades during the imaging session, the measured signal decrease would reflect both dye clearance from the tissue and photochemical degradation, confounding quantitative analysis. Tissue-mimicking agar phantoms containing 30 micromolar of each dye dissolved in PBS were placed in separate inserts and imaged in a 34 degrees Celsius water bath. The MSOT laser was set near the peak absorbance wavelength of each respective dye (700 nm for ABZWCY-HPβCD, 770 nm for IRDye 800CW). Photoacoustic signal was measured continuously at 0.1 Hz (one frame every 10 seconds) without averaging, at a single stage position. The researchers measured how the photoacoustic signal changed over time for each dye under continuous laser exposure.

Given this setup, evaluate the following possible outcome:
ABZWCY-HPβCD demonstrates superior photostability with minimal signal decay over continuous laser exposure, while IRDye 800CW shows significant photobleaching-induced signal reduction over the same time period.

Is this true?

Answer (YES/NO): NO